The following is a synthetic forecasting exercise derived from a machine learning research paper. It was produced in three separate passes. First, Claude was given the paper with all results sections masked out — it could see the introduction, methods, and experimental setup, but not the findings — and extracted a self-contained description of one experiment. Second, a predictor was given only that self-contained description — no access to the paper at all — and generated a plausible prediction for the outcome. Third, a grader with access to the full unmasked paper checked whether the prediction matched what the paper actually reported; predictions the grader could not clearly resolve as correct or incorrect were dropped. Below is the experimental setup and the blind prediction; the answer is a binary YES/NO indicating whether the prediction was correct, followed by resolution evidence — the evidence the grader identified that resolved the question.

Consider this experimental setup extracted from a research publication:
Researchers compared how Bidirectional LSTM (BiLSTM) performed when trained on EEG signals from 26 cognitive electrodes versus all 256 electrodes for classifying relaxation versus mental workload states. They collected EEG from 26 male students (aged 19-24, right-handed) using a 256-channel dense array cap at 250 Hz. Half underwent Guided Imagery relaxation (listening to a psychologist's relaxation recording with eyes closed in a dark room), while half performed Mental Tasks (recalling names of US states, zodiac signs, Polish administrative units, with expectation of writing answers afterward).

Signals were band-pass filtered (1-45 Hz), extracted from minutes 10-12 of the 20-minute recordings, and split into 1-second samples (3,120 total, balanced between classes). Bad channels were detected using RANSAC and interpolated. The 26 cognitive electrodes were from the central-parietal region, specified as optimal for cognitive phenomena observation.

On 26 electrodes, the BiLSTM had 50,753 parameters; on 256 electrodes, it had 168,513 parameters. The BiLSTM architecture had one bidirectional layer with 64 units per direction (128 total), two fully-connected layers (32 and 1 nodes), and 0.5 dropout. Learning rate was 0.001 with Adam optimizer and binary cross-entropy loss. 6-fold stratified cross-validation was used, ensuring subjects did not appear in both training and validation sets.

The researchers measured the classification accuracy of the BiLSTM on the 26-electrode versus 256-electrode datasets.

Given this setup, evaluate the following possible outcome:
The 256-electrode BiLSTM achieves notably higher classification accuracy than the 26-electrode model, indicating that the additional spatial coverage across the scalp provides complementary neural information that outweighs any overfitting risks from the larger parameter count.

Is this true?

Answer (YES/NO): YES